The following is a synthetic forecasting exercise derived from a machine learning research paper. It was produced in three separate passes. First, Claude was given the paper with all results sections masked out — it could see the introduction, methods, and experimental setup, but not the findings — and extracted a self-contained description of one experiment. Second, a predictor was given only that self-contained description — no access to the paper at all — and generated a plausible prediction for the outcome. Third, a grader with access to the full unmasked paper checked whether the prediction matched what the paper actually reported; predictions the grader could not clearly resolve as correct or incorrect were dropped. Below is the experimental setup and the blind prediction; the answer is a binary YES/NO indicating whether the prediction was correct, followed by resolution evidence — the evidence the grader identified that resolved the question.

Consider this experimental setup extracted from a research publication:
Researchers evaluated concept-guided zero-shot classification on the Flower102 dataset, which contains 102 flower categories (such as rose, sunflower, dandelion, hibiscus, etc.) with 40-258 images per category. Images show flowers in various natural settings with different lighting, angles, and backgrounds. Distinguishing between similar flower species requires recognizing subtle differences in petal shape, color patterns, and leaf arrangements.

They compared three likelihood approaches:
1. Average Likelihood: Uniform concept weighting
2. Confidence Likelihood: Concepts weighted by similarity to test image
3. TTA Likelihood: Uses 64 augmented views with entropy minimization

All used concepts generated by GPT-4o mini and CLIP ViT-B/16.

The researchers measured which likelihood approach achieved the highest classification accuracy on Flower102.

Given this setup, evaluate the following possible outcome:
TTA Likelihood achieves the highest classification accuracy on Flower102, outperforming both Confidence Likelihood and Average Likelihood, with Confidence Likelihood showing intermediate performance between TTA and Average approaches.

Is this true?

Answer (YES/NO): NO